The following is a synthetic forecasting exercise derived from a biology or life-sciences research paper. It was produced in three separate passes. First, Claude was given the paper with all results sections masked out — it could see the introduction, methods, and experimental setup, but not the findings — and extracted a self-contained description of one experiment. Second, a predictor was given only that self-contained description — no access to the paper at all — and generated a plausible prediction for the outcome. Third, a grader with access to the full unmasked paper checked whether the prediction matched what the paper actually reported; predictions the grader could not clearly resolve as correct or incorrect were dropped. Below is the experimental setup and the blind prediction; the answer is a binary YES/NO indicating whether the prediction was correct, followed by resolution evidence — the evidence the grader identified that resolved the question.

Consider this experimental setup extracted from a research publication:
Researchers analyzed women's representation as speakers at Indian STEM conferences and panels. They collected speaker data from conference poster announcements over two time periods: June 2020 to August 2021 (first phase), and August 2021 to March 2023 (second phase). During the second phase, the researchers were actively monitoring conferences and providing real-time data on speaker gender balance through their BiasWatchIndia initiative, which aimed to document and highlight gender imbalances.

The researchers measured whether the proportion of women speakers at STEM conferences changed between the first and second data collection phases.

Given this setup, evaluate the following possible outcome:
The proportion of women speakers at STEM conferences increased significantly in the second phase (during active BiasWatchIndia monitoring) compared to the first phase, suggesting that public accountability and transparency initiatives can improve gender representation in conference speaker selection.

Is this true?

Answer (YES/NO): NO